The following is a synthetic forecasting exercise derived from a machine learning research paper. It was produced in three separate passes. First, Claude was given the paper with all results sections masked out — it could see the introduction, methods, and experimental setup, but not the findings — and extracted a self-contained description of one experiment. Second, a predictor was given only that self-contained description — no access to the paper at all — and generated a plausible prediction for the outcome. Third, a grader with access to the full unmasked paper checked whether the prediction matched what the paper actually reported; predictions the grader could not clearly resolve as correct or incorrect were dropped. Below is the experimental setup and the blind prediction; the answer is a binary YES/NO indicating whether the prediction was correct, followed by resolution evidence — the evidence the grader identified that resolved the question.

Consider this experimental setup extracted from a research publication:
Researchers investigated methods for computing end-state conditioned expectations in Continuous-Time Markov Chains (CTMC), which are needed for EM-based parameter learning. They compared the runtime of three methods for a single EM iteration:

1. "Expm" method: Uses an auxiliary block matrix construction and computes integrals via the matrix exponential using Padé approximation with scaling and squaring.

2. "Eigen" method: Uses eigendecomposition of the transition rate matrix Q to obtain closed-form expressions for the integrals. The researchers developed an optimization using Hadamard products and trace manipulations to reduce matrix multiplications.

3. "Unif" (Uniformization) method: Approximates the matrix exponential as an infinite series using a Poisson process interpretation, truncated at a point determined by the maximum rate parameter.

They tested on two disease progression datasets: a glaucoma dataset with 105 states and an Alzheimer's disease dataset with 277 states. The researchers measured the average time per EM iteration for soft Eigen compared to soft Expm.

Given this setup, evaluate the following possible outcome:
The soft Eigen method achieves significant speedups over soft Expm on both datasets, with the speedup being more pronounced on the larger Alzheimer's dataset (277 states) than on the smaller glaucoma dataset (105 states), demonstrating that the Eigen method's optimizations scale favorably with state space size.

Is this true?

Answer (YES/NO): YES